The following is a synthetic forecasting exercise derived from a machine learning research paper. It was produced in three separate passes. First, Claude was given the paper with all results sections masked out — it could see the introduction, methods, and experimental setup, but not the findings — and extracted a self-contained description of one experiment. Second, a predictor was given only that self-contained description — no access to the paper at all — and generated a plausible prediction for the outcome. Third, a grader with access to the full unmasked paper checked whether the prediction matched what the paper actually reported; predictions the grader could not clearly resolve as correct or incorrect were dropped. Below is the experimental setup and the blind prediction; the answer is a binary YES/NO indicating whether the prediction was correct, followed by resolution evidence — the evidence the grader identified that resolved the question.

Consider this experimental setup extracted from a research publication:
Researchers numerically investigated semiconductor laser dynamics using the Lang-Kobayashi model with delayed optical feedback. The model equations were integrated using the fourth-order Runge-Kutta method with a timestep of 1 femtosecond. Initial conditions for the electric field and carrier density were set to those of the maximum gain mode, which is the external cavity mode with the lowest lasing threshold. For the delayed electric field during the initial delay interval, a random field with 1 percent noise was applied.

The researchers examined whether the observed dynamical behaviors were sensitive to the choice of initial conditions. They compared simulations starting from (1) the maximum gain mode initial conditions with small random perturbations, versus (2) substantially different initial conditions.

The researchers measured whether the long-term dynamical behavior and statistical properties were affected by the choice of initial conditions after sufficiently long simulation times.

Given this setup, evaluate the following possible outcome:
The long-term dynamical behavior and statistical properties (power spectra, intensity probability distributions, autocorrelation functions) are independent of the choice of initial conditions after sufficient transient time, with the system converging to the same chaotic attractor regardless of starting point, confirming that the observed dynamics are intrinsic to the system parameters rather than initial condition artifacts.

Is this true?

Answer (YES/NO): YES